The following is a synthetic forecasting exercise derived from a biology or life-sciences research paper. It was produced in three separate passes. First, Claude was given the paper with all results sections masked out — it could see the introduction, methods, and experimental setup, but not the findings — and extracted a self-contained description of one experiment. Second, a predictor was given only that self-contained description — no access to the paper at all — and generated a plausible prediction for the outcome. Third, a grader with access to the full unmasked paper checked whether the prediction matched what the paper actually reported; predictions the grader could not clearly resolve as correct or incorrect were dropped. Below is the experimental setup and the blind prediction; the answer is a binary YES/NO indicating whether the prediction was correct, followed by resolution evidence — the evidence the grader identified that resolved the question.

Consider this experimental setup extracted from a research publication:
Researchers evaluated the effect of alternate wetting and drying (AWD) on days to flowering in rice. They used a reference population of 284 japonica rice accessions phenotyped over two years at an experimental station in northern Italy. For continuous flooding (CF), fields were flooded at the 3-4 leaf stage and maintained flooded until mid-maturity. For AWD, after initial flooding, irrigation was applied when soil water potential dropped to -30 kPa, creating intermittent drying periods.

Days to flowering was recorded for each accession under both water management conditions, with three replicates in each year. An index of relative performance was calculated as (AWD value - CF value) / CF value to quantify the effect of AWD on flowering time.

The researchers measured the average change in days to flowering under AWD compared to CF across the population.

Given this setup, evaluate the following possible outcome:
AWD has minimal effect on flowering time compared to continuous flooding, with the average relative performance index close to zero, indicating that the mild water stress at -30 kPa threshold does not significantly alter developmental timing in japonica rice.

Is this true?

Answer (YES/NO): NO